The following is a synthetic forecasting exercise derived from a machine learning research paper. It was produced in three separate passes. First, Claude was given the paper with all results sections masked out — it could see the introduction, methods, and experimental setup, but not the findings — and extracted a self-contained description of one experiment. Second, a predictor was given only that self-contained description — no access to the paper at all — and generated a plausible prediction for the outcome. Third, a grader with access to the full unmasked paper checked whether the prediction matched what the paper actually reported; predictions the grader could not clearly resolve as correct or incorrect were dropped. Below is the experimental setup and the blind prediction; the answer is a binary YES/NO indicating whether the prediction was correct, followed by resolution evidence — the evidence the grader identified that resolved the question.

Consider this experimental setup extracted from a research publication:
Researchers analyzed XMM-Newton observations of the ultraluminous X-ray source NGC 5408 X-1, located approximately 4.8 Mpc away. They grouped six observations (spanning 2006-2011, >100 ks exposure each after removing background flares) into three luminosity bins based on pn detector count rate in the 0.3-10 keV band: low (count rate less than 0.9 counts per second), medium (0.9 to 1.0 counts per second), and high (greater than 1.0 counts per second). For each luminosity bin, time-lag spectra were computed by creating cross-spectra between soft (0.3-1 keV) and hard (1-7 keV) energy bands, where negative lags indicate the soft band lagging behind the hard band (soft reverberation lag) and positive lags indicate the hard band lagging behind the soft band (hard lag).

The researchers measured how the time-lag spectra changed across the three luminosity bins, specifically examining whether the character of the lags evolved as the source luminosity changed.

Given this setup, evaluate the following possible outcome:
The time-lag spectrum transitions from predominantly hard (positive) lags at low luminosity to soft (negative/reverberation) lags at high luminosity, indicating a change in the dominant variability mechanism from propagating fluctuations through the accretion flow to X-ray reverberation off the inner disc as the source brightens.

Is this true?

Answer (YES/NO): NO